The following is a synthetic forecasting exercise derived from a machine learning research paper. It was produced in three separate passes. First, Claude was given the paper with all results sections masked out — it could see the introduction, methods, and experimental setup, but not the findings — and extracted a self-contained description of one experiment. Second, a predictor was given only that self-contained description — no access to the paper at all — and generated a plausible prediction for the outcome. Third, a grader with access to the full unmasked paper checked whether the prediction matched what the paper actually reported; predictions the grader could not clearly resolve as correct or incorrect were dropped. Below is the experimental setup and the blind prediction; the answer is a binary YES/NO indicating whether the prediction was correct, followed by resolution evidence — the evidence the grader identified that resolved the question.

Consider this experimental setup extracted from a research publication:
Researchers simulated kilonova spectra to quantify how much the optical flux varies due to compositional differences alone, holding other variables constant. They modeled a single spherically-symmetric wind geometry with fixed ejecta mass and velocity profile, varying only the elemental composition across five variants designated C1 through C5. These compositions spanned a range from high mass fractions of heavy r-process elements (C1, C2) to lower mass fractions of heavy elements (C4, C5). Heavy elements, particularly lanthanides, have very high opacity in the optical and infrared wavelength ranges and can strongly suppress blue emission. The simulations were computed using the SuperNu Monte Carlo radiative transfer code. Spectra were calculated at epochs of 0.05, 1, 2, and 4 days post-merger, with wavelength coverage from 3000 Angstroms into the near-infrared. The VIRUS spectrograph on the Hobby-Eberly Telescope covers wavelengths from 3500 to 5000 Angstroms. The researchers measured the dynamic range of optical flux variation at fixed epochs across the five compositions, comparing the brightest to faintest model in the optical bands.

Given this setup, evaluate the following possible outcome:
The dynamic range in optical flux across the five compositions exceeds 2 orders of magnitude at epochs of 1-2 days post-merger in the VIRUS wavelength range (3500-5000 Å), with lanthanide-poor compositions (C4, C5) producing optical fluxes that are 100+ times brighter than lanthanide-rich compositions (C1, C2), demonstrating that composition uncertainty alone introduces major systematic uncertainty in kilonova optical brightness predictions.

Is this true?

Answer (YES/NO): NO